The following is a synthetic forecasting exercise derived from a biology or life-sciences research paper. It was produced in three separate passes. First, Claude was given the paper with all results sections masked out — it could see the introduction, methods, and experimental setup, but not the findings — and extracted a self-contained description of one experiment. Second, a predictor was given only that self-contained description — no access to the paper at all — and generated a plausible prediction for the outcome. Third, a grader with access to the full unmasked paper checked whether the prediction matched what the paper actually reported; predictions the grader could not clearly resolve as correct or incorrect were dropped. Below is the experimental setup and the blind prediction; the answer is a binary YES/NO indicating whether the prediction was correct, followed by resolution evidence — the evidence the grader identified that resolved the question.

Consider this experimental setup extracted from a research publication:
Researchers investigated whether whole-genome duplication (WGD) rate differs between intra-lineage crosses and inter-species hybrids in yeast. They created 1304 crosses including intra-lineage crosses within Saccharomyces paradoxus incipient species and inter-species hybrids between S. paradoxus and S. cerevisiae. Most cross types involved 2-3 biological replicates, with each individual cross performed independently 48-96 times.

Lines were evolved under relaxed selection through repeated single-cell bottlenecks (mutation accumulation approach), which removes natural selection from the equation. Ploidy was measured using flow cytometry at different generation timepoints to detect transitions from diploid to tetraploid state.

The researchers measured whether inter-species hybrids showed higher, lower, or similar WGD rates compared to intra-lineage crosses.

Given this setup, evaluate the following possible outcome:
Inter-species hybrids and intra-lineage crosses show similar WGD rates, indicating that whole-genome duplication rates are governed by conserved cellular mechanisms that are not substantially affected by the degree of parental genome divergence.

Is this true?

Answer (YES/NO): NO